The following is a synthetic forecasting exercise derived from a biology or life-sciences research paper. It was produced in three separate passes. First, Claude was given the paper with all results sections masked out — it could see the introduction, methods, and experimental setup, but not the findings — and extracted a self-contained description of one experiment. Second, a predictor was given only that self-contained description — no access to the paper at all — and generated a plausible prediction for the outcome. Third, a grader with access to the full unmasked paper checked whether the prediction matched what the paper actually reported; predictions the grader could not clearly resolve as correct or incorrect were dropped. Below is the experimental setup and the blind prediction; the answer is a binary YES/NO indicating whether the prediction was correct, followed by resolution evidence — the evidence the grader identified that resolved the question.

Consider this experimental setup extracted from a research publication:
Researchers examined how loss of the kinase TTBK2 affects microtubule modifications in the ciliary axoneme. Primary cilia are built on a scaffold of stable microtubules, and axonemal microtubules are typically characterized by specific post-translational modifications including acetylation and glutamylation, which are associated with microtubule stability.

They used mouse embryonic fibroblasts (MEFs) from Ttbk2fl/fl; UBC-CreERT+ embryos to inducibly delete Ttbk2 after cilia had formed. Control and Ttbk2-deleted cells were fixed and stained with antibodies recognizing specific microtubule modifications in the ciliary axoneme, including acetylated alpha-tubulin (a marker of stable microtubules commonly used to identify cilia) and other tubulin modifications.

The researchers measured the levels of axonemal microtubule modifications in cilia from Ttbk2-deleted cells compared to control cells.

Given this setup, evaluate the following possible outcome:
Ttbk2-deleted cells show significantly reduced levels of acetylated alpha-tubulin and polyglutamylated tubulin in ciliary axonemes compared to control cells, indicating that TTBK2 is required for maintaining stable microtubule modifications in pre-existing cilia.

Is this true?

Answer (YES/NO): NO